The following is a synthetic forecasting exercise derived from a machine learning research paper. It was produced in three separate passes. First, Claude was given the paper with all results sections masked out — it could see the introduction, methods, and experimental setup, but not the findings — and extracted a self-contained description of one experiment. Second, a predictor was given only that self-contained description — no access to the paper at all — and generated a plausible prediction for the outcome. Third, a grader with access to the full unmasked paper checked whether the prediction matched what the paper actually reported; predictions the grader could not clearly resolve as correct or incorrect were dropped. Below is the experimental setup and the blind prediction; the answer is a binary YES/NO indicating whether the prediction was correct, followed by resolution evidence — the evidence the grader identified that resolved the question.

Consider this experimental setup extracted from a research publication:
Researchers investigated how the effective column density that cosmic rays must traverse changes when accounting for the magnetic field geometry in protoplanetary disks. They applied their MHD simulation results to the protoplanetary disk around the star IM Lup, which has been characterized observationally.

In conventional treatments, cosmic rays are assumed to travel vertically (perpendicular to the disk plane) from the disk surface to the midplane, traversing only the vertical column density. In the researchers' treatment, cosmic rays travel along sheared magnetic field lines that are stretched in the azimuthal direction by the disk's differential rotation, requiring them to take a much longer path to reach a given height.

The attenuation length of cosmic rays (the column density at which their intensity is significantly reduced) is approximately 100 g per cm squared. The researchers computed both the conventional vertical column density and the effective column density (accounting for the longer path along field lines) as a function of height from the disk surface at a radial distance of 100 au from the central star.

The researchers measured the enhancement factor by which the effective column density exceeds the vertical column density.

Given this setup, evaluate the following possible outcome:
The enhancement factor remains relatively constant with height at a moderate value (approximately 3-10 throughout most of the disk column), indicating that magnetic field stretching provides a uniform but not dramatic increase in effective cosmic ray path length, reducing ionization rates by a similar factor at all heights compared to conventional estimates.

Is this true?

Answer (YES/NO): NO